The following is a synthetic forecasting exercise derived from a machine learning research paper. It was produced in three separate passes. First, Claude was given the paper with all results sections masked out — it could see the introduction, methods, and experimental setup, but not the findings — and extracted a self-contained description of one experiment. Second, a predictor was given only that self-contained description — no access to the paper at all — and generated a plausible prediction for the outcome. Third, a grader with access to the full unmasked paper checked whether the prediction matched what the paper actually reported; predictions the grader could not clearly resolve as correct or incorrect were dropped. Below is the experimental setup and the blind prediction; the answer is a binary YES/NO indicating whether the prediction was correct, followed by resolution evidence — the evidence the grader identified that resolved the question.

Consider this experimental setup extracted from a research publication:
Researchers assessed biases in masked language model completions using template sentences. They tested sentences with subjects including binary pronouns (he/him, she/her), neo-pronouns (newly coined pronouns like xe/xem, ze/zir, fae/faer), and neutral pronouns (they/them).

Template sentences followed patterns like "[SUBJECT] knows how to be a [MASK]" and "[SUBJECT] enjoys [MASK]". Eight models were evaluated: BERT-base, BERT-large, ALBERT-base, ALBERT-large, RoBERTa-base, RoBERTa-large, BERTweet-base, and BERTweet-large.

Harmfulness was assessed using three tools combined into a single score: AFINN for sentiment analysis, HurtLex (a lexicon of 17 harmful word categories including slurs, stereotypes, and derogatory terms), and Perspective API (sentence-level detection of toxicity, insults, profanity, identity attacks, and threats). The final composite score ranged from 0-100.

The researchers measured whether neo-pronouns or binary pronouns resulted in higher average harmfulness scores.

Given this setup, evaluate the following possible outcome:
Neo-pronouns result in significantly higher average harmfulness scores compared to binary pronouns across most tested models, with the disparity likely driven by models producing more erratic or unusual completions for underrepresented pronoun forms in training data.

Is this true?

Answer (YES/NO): NO